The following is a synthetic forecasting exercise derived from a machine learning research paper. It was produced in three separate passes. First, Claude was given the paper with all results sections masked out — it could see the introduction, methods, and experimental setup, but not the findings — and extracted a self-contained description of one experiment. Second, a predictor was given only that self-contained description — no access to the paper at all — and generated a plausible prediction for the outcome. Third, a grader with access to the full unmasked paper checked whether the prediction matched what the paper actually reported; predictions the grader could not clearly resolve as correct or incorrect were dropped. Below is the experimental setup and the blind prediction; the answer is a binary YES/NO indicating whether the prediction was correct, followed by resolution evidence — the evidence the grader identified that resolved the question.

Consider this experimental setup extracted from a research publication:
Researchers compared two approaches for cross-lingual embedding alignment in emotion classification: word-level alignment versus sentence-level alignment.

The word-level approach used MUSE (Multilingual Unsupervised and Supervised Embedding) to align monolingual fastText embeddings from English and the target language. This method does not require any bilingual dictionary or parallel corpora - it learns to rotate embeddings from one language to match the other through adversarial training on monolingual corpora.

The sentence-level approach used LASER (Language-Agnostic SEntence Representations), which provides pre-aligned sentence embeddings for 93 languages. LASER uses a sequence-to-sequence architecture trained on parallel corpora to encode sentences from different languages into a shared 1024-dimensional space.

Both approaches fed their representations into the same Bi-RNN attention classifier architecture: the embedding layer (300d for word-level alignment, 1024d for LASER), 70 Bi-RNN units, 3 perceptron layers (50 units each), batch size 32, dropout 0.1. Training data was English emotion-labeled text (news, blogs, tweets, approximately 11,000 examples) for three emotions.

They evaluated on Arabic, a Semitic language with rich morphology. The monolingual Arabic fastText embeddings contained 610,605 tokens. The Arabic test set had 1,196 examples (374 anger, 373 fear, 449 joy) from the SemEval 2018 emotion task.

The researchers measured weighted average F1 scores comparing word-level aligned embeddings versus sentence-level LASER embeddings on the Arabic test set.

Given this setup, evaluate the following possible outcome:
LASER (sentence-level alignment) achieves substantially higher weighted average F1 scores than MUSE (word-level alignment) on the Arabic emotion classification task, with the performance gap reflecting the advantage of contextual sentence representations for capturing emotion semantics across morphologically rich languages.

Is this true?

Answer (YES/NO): YES